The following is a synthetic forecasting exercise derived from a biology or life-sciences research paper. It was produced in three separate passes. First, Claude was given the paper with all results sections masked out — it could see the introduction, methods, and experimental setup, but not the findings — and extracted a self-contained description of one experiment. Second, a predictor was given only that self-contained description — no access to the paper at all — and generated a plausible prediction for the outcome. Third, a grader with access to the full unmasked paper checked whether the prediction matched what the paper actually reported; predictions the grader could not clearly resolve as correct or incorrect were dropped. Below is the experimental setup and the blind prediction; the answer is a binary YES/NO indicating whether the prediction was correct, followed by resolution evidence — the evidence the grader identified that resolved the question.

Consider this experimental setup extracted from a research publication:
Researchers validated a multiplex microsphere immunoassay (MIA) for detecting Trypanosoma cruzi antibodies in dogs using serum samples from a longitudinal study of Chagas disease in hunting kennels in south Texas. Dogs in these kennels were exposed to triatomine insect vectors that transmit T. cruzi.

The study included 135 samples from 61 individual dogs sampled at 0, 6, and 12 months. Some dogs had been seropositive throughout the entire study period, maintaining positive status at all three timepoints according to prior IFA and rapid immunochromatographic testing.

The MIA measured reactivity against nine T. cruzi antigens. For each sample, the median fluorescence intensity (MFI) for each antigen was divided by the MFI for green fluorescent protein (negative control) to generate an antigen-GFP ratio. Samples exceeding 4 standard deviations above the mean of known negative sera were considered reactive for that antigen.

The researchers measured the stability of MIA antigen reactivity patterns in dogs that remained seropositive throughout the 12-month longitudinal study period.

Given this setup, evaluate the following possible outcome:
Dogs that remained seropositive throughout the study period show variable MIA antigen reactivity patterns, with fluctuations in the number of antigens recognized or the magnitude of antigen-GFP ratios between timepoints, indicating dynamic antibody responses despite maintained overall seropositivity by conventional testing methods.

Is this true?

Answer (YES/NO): NO